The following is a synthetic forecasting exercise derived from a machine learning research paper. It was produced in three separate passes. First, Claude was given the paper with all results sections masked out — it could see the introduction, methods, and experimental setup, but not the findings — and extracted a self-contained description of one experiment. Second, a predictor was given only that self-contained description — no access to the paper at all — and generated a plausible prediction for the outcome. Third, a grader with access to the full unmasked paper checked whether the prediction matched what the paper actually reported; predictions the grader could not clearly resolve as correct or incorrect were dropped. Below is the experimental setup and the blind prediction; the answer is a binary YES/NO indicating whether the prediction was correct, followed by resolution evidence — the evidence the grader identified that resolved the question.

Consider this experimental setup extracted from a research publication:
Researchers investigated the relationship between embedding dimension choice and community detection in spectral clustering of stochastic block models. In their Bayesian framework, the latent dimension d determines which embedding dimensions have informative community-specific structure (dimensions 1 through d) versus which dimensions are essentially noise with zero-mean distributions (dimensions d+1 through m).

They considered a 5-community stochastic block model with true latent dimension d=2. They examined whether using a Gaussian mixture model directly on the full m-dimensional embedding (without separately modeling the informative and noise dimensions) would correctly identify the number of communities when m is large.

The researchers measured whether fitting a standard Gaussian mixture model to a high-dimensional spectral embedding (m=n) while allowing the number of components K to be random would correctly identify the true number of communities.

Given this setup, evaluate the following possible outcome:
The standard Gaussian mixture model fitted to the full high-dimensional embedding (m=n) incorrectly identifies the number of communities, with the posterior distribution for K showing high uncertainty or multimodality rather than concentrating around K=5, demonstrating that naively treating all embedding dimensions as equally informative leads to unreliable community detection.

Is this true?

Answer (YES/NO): NO